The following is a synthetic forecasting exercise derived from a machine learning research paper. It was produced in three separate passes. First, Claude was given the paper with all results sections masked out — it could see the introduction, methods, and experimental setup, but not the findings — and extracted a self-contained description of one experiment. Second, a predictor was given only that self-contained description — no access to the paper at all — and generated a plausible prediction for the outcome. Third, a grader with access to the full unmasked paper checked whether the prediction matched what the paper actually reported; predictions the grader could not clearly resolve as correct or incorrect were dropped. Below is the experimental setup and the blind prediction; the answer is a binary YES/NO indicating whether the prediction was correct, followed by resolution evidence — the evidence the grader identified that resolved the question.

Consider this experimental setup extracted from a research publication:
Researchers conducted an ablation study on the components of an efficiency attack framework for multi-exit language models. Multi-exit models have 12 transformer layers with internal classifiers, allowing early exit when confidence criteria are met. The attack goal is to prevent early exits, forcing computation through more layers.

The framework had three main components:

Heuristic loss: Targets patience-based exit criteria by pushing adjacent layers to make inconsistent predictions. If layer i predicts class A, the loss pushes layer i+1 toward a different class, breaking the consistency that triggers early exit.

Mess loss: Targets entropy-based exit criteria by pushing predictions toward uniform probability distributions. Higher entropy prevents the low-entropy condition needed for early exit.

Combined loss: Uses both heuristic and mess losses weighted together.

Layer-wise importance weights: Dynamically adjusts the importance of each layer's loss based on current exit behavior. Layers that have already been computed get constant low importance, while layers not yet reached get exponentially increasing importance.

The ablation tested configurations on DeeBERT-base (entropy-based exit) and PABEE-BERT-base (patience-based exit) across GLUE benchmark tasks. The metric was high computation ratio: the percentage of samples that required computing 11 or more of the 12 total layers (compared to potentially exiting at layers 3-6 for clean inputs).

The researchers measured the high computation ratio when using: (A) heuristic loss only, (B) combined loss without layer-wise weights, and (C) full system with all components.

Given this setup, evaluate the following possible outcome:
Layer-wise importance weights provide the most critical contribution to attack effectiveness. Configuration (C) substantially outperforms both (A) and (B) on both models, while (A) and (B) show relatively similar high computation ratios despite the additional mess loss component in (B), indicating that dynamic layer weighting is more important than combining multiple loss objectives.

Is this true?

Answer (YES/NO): NO